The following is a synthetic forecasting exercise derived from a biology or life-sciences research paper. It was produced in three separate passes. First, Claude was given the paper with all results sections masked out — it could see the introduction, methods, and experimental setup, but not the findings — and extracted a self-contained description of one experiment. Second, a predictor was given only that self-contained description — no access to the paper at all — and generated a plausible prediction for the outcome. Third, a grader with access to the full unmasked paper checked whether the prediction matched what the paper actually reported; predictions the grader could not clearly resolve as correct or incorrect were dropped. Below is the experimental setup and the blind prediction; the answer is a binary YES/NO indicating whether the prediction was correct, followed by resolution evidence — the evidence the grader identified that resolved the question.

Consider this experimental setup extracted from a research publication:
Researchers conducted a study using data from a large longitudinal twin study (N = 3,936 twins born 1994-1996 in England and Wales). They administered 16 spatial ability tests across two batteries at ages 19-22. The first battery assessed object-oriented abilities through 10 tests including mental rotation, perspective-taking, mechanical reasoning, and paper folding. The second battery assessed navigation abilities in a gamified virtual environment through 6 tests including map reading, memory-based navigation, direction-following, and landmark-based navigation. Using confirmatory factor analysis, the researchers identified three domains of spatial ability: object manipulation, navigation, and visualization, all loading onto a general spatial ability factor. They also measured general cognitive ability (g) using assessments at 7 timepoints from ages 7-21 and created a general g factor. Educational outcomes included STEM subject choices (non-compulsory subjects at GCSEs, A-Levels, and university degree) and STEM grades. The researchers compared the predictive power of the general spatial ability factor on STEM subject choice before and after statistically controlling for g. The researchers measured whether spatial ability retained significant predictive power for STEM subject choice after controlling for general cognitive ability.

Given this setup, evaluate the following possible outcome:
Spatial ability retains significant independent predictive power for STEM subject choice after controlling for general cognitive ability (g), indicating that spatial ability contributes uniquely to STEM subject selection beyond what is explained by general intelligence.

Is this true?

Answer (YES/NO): YES